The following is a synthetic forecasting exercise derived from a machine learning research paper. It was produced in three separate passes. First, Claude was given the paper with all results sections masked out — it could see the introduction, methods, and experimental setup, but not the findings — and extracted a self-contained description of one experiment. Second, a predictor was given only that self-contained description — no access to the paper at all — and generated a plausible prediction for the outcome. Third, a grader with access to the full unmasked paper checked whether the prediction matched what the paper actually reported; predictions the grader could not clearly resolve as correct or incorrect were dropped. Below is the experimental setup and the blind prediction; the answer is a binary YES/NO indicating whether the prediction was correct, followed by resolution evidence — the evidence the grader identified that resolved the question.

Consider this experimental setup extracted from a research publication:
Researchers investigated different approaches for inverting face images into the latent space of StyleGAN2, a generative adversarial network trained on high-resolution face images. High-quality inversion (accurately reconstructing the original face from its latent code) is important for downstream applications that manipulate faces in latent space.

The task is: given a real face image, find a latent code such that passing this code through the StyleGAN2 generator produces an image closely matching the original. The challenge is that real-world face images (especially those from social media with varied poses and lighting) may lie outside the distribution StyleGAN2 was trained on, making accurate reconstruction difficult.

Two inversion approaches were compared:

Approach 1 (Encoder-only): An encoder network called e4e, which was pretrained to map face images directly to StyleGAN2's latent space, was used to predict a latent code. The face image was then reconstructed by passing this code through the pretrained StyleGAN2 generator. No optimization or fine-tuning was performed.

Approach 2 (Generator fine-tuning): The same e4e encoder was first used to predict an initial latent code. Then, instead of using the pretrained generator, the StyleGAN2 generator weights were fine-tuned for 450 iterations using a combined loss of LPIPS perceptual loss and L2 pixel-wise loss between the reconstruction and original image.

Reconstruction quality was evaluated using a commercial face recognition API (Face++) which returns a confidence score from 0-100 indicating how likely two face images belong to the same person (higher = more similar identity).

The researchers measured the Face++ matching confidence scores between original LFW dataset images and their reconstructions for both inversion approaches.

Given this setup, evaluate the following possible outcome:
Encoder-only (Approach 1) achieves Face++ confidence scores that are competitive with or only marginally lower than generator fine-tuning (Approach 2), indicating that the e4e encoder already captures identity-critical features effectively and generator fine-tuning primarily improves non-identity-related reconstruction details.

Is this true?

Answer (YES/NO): NO